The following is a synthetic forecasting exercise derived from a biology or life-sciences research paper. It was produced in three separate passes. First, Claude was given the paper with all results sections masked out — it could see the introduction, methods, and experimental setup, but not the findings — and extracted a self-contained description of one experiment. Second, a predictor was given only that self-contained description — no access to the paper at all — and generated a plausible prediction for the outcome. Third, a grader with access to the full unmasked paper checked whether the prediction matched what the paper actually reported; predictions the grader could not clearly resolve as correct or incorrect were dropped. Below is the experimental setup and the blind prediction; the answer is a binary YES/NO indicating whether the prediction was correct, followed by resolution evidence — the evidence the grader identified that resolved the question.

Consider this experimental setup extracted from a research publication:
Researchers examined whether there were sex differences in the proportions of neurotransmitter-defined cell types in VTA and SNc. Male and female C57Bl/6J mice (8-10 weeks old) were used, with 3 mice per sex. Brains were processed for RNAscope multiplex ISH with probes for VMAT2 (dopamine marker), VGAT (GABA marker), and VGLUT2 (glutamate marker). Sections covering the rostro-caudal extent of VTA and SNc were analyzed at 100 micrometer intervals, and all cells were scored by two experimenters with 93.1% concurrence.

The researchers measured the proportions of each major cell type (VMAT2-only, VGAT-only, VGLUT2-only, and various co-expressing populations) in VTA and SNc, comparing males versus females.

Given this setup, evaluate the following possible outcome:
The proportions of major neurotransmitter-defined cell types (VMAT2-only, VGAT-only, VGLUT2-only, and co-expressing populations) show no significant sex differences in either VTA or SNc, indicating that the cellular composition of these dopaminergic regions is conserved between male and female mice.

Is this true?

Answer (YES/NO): YES